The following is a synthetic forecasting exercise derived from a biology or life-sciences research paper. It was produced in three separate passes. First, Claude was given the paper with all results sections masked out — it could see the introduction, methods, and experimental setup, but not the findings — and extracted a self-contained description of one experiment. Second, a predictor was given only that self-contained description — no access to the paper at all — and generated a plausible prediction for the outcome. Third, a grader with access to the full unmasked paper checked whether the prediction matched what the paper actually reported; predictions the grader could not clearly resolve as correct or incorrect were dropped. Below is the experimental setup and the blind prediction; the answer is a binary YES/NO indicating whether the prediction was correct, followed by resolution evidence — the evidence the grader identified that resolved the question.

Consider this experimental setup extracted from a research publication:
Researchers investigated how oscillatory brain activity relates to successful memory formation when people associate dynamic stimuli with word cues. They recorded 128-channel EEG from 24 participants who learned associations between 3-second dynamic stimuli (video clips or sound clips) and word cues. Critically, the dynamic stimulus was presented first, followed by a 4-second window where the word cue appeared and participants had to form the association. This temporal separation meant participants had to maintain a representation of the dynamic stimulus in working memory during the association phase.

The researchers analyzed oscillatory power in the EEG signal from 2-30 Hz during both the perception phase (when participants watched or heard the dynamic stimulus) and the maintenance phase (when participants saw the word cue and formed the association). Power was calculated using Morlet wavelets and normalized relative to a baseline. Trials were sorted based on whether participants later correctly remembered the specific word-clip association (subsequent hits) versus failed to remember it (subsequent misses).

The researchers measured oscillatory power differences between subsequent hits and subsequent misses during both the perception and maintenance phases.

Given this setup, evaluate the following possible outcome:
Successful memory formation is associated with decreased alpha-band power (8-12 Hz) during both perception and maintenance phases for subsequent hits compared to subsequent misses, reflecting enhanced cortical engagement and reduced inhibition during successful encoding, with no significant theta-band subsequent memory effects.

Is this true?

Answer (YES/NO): NO